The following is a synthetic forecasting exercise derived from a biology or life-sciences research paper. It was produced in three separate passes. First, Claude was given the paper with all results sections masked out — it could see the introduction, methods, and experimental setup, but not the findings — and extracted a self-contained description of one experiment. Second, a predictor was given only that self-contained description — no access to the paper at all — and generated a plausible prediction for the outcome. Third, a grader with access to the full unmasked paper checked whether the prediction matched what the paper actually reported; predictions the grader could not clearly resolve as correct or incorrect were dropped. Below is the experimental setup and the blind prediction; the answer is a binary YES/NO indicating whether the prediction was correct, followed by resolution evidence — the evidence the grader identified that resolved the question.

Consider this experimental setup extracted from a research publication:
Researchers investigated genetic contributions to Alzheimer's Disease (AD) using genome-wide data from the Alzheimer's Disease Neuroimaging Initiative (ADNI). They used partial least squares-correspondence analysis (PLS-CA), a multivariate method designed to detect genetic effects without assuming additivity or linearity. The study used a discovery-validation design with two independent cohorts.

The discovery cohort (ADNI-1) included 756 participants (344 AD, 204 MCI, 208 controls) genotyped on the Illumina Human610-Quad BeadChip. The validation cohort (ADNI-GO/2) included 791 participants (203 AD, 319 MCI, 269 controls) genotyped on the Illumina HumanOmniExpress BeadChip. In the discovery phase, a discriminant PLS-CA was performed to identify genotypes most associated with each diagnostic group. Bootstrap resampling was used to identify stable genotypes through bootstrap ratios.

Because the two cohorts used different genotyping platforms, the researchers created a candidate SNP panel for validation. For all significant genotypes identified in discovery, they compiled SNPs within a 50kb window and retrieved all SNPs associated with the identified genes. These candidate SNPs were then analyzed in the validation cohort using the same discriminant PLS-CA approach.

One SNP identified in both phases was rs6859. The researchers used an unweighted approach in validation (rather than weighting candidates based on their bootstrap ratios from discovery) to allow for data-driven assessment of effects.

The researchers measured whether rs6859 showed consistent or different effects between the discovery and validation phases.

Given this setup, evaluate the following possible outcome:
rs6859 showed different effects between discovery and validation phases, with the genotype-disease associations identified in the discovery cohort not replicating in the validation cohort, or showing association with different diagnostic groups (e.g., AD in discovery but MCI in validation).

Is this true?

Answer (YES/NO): YES